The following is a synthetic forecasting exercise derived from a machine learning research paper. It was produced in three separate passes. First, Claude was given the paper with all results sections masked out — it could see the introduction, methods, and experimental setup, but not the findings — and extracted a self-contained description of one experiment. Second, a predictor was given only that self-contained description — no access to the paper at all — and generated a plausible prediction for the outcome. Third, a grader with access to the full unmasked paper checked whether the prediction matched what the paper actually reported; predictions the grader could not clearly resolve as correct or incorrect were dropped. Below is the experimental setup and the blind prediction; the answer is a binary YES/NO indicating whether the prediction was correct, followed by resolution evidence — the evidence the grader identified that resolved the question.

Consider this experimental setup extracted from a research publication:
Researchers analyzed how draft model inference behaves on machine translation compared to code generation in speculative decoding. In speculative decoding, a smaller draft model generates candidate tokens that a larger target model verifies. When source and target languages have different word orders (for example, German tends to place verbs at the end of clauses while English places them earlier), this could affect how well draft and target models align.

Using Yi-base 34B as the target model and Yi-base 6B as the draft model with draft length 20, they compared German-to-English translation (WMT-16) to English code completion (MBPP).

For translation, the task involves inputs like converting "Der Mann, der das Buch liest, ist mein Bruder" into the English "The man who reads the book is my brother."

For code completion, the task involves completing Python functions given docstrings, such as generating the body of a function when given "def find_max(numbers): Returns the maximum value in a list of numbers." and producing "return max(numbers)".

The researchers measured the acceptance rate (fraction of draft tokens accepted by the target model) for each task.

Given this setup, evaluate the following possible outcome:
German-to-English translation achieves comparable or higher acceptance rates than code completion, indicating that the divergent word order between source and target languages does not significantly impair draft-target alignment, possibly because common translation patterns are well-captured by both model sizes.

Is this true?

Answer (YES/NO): NO